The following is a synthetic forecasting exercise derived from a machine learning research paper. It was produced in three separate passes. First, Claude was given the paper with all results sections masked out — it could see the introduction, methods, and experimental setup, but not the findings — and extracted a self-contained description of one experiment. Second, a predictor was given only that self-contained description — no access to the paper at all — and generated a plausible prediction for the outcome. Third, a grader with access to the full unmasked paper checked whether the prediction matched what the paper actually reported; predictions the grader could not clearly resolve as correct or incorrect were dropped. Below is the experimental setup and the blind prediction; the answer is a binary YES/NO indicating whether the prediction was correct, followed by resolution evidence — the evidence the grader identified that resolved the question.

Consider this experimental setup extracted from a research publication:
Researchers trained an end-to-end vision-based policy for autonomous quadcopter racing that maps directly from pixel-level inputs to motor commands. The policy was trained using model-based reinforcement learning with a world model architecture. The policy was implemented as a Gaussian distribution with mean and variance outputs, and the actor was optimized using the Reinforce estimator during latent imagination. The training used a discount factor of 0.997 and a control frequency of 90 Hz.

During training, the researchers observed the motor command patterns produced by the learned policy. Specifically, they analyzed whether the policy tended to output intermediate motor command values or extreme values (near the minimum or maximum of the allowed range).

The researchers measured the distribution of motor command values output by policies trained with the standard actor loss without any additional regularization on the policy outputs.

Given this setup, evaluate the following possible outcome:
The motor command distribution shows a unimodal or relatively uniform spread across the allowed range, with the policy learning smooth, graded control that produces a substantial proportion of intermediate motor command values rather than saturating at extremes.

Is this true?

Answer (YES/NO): NO